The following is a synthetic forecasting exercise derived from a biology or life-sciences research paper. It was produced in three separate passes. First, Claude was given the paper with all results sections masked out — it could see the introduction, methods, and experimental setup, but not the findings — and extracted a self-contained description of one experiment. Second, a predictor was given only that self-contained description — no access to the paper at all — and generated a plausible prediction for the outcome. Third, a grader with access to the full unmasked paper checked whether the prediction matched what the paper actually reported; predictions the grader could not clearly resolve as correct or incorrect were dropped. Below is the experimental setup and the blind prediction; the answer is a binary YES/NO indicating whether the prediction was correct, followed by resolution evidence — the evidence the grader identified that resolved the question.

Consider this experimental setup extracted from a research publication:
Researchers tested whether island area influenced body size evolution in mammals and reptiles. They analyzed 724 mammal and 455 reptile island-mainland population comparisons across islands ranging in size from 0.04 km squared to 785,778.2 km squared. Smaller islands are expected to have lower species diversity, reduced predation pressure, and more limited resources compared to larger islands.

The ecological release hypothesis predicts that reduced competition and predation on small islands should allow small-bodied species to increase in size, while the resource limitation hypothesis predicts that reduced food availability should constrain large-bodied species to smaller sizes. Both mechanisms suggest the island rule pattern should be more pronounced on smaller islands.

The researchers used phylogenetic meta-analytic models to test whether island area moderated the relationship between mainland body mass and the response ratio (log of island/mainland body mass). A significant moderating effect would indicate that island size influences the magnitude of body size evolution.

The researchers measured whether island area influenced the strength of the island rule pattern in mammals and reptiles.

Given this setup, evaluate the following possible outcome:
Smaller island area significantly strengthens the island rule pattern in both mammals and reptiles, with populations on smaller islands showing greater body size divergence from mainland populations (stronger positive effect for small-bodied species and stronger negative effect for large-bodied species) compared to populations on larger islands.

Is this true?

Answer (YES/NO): YES